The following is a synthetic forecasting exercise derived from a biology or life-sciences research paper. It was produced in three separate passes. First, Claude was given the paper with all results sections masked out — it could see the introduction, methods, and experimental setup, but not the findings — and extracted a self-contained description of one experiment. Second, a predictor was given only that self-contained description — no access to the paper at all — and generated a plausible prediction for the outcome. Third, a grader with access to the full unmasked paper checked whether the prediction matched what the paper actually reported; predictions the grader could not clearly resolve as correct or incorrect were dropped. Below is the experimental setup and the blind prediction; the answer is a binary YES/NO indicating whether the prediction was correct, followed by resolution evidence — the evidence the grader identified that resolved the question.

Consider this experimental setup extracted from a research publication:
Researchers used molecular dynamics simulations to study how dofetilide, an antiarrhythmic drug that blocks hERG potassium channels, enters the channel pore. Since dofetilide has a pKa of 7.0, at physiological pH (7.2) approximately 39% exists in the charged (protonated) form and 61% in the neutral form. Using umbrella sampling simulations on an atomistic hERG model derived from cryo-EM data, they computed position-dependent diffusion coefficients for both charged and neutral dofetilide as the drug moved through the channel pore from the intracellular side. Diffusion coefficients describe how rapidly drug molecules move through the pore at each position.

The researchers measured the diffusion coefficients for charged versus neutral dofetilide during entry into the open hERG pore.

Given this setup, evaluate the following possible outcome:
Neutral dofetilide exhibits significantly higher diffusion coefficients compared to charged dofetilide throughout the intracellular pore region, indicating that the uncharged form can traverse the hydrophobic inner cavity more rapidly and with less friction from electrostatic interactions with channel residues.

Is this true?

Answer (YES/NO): NO